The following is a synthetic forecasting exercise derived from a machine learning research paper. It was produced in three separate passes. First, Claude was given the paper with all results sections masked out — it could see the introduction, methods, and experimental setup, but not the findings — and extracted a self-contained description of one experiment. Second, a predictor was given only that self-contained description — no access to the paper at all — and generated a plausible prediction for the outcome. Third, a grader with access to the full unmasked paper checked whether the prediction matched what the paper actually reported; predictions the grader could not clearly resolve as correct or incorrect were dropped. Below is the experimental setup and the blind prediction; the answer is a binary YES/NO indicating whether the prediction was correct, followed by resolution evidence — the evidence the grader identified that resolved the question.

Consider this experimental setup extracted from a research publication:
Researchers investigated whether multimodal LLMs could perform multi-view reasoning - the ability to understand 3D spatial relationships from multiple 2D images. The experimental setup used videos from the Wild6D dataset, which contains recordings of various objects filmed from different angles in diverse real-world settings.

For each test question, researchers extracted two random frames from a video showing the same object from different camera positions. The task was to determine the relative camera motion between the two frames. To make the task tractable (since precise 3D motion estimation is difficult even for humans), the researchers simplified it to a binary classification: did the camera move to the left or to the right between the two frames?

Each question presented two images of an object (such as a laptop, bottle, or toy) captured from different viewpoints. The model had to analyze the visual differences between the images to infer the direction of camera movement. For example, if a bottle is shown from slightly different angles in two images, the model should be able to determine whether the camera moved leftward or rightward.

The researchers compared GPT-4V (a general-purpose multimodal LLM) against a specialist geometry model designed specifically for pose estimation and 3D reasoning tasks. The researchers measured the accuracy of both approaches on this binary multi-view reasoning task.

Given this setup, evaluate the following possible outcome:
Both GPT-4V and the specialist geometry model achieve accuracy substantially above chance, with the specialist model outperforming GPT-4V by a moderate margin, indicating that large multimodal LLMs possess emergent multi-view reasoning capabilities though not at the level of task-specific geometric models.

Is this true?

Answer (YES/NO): NO